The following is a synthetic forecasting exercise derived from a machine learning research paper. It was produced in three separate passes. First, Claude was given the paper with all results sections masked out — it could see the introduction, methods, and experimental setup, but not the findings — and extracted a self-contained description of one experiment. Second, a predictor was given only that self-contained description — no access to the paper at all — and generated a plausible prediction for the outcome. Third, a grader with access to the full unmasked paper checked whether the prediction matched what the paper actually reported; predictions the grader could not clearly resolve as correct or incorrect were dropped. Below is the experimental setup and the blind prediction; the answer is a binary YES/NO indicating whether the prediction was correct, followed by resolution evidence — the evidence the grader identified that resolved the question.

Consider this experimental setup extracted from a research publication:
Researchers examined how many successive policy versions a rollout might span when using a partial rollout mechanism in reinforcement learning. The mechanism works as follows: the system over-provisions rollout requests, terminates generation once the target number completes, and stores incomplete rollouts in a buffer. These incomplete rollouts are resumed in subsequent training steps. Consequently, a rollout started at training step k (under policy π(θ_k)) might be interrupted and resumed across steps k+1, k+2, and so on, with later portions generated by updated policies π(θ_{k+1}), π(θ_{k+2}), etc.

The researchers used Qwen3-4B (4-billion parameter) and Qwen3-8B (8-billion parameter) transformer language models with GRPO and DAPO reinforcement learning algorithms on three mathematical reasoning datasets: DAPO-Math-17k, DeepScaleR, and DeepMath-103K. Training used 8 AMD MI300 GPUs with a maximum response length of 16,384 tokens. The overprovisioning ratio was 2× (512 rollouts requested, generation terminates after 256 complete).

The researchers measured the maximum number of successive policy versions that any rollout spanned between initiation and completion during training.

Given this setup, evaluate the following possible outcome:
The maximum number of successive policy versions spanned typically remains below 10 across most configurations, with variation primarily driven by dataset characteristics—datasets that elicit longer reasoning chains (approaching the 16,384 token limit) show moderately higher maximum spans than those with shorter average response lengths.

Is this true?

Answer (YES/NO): NO